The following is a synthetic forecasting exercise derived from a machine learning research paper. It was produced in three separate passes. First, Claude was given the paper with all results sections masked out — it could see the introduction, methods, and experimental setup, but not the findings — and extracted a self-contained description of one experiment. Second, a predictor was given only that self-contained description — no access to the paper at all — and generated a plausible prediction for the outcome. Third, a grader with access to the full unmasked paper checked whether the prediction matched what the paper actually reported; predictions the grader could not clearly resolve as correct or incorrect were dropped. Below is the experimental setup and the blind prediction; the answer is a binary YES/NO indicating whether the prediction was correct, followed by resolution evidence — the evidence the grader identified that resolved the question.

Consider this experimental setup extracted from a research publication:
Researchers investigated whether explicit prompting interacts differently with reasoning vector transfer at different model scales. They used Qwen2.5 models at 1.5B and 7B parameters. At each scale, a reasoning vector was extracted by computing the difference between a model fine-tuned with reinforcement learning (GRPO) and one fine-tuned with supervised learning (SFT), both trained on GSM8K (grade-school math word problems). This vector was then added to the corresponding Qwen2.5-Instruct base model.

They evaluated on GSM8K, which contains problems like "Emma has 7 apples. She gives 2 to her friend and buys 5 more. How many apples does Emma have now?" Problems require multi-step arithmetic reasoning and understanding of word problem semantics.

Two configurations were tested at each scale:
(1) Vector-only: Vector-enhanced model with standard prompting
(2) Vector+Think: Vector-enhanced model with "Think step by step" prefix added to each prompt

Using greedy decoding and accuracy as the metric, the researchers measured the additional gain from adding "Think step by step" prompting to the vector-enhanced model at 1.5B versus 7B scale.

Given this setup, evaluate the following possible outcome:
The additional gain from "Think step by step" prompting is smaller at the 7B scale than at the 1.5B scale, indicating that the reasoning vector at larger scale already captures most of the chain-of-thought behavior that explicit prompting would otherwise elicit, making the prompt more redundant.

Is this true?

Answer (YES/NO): YES